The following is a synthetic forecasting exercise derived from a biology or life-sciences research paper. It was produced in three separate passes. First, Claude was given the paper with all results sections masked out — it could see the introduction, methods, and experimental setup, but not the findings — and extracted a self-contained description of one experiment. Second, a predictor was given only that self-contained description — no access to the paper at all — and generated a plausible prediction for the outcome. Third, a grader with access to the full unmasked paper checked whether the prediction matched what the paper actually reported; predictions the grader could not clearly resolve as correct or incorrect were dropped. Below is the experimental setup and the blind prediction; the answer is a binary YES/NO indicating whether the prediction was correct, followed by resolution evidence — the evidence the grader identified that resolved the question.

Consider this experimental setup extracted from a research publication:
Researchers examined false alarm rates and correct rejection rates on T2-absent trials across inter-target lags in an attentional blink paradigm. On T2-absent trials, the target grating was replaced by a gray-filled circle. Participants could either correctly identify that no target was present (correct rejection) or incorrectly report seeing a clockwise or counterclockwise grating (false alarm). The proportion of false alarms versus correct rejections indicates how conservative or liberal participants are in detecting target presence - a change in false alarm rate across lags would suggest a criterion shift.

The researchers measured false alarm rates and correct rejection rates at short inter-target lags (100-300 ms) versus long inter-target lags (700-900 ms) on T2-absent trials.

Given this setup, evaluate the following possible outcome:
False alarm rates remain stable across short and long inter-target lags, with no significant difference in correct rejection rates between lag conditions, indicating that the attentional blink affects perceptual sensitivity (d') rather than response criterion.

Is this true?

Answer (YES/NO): NO